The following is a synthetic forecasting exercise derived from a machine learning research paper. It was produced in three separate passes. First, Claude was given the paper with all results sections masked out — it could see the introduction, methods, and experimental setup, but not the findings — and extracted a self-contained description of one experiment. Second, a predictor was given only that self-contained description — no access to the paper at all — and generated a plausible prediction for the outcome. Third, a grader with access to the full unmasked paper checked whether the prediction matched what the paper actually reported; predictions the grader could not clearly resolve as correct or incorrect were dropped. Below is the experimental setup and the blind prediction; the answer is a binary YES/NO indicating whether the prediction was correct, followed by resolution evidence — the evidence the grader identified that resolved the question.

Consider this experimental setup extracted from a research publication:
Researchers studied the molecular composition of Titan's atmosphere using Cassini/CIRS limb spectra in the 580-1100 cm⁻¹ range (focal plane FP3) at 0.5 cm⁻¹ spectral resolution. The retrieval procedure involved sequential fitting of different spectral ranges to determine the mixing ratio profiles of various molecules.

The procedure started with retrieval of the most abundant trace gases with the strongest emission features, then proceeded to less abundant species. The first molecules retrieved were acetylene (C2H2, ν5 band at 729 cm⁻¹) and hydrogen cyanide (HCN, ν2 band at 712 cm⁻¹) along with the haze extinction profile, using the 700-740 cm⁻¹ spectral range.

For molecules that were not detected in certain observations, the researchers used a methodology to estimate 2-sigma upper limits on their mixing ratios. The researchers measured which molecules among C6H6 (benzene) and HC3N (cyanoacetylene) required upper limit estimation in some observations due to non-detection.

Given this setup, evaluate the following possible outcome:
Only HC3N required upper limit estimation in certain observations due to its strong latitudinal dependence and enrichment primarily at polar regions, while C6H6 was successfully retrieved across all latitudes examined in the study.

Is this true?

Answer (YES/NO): NO